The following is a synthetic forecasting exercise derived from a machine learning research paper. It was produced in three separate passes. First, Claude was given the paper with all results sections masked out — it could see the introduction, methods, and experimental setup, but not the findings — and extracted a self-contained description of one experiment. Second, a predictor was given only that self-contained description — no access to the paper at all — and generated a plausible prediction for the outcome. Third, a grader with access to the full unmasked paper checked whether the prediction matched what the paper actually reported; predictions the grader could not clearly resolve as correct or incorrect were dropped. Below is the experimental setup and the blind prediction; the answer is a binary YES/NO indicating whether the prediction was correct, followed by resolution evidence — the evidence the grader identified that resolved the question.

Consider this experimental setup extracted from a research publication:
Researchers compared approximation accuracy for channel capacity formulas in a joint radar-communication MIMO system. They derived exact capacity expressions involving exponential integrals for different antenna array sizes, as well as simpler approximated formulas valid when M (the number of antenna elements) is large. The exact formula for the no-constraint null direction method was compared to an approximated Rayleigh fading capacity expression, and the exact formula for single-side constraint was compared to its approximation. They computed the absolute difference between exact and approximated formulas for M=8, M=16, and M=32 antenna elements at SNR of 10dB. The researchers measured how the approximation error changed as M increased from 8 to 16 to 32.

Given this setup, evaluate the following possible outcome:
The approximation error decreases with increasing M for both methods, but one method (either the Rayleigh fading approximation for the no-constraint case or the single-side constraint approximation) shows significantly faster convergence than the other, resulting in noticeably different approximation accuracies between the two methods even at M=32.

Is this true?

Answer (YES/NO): NO